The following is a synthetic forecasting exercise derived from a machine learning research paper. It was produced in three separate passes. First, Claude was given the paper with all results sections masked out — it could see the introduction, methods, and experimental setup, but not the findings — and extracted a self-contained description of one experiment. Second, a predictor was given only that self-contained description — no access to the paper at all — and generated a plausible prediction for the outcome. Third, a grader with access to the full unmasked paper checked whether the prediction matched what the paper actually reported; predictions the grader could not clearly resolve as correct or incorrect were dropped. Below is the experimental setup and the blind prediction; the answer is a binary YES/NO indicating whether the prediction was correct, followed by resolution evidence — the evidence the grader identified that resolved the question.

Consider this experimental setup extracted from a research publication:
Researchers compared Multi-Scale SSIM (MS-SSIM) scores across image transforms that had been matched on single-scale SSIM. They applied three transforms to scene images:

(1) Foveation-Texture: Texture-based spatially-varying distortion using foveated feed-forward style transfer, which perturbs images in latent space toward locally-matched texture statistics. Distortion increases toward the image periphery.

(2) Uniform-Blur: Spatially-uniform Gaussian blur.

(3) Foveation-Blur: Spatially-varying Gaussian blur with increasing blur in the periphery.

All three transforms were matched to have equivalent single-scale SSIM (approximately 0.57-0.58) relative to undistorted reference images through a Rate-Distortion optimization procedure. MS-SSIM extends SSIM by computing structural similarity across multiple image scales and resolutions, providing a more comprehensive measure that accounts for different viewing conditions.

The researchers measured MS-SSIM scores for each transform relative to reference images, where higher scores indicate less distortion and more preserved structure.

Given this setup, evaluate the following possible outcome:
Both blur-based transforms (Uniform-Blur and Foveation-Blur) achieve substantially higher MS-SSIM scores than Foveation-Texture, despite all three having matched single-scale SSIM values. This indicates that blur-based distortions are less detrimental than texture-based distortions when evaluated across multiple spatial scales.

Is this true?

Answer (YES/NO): YES